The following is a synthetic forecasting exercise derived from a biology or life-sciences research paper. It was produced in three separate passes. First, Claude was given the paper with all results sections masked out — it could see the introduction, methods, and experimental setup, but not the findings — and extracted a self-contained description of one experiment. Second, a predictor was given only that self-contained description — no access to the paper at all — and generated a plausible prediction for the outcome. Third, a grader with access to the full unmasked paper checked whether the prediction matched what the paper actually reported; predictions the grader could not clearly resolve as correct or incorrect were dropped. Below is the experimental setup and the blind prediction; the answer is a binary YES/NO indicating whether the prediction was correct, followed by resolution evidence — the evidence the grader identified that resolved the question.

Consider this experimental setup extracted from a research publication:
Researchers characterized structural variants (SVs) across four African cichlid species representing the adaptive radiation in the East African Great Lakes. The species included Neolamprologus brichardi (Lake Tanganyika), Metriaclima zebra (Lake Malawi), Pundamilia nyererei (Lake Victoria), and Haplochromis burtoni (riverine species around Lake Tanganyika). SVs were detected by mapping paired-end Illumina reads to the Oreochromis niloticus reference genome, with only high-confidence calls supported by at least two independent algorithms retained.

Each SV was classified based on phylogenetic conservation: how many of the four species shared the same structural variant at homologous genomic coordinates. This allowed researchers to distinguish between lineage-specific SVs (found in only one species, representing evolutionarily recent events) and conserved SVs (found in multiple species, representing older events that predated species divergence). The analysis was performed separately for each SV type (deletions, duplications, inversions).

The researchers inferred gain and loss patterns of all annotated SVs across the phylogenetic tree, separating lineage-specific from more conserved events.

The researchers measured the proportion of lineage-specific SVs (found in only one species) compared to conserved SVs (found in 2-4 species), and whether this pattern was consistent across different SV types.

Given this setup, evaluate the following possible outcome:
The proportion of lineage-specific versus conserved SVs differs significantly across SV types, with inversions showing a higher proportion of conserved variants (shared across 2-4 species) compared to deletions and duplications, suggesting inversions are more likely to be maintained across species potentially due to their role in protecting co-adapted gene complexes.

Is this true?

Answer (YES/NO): NO